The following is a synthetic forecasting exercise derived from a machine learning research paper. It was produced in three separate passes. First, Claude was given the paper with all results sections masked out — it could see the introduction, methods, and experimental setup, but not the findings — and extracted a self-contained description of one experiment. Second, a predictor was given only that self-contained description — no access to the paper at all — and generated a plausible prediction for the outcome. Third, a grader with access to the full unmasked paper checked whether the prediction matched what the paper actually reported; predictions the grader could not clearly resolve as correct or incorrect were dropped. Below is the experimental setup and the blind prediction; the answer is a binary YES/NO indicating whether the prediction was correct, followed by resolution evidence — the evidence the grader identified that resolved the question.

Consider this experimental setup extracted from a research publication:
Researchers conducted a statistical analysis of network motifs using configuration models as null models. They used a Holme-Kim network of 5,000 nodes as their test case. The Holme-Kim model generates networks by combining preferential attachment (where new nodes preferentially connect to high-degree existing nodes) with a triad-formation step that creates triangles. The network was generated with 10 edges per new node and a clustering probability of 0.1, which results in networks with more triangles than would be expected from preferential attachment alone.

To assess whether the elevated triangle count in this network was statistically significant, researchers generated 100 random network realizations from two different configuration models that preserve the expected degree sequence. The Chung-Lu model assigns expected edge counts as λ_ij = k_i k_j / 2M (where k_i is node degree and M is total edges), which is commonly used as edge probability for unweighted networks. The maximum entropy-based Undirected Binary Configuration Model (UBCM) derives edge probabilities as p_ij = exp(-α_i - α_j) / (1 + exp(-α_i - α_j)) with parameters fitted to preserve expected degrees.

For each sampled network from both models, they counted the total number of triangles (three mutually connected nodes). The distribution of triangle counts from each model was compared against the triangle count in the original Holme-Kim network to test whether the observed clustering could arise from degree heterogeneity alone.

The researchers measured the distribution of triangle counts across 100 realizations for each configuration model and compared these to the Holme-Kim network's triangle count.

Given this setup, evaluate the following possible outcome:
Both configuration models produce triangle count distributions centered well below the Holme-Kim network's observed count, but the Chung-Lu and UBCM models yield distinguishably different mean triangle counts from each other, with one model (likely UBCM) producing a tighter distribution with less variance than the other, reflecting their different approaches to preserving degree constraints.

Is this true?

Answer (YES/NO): NO